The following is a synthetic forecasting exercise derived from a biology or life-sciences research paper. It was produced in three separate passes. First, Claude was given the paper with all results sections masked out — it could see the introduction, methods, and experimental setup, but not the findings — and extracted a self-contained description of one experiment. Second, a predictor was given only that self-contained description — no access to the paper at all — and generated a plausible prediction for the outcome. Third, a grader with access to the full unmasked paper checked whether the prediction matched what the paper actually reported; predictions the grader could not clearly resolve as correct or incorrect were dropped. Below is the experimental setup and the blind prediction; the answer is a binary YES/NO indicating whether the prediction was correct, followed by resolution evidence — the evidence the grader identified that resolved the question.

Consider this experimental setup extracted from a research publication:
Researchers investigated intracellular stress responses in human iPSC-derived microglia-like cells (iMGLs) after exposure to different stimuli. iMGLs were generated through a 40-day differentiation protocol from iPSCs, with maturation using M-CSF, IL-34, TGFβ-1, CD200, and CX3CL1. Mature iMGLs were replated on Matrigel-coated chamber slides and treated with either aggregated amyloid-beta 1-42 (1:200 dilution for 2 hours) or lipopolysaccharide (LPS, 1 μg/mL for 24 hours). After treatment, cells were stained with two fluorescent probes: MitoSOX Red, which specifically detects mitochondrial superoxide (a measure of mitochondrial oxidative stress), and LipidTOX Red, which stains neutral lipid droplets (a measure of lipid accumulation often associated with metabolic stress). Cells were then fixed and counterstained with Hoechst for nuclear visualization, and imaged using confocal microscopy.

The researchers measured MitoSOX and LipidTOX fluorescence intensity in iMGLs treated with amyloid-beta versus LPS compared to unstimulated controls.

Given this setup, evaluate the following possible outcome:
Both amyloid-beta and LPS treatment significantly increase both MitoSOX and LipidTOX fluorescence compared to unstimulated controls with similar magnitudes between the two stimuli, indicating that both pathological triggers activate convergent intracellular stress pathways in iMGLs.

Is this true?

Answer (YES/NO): NO